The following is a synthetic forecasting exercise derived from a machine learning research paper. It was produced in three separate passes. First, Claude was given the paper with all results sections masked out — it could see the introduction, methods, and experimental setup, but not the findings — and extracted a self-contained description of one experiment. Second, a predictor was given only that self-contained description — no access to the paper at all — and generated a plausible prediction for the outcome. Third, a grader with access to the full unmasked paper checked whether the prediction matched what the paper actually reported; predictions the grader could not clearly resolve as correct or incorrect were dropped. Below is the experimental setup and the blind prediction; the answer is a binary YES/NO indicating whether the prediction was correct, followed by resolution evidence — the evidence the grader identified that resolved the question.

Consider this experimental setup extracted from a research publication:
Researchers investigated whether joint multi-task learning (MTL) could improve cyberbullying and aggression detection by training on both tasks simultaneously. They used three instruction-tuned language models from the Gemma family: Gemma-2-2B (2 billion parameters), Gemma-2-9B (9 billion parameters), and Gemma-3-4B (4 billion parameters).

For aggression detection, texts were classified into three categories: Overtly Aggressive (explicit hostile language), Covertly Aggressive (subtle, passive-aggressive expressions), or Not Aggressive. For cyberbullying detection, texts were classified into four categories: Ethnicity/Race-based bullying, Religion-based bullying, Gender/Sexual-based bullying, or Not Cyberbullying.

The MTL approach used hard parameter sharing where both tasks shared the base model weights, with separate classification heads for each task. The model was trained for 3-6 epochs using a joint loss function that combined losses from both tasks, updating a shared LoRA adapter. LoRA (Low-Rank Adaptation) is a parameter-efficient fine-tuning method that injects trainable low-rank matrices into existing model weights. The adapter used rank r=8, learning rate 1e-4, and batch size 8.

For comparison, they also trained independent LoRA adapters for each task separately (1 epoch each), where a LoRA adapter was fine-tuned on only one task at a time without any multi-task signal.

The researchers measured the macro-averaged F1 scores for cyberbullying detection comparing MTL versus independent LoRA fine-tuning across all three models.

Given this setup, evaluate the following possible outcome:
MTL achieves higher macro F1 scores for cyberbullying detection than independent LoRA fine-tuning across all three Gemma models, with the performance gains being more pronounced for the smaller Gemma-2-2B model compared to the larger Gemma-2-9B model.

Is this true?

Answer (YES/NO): NO